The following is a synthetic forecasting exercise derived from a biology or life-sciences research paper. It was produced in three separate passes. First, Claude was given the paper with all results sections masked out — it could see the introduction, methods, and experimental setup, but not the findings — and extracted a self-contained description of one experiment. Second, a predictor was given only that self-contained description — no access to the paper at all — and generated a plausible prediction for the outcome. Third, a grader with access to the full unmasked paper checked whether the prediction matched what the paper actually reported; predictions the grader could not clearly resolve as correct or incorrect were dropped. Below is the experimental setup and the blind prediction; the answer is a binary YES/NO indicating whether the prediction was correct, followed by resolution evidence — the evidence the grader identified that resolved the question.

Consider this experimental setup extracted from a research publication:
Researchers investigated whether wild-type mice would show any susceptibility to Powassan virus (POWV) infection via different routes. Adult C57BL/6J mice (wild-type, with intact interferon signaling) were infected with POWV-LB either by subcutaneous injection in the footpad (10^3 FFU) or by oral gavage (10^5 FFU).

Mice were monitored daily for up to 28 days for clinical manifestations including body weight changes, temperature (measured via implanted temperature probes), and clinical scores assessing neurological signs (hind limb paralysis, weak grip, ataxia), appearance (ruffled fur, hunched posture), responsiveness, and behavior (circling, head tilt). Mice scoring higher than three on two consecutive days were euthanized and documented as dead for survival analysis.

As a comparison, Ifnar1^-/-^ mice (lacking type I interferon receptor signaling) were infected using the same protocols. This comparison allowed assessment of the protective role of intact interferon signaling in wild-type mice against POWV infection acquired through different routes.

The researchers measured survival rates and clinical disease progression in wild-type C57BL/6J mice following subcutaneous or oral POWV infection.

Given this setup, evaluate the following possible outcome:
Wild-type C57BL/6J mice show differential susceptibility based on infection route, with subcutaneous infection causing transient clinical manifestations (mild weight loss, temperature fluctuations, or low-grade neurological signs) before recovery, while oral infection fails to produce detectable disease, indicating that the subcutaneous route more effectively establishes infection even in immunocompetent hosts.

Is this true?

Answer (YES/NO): NO